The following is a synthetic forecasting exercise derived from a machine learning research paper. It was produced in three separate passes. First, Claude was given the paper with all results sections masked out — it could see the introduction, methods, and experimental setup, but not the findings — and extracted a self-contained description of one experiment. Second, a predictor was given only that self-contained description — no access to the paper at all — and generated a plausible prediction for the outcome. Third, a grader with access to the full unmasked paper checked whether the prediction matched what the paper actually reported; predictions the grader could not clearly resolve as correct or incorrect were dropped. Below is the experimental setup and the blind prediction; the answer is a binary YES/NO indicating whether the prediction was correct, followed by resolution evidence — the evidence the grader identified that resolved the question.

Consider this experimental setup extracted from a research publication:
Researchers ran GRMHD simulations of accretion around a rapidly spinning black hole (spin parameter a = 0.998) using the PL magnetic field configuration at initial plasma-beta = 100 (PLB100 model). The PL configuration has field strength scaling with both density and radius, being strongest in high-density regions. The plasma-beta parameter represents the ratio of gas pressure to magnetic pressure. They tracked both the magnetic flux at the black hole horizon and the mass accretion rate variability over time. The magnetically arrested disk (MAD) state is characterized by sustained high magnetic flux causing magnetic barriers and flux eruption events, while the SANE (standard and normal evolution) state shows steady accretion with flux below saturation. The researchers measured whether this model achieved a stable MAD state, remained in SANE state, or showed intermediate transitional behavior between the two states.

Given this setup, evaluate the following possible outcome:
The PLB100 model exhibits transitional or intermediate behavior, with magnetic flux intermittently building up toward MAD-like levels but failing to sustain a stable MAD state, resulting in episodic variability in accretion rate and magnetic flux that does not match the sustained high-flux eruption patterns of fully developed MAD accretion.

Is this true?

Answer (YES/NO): YES